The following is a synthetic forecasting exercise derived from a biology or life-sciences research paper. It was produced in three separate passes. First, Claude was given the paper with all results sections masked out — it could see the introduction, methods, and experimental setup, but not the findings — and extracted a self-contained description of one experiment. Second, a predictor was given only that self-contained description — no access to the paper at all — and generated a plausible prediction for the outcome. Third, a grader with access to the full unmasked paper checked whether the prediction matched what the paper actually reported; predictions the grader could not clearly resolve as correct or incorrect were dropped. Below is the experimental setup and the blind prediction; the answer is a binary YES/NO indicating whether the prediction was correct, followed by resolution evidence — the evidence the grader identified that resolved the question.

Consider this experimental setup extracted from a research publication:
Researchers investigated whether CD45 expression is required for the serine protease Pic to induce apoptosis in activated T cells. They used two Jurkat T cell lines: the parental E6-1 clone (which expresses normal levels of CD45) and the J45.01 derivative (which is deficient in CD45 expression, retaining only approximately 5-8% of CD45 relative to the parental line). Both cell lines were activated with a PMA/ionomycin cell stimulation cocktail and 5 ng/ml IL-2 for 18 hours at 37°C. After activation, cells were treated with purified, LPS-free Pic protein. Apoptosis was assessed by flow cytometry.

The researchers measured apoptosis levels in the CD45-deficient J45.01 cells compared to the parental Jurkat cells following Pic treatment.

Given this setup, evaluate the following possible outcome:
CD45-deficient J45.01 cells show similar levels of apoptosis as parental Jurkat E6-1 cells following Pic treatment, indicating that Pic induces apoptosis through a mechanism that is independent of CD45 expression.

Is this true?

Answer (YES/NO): NO